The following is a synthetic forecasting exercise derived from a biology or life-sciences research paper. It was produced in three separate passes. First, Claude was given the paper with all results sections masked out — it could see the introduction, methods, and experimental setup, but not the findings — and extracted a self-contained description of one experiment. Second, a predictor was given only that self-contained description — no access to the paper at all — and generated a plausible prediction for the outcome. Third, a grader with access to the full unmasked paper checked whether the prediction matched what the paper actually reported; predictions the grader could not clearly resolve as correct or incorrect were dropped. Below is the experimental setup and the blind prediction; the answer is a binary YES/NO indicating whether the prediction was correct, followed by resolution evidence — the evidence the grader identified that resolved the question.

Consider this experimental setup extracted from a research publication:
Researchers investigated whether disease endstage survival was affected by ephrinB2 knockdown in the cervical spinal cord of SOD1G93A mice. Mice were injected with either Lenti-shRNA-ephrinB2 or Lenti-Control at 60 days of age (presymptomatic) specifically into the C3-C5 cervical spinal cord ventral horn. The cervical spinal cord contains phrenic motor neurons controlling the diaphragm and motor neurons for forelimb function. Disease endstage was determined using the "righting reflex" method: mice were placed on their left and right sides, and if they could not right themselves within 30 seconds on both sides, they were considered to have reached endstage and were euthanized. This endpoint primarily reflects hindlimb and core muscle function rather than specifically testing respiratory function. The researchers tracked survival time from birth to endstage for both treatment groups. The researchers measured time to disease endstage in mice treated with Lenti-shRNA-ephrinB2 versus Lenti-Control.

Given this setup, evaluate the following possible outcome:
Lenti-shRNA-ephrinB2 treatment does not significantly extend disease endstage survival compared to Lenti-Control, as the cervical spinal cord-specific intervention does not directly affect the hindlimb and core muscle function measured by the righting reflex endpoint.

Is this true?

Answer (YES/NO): YES